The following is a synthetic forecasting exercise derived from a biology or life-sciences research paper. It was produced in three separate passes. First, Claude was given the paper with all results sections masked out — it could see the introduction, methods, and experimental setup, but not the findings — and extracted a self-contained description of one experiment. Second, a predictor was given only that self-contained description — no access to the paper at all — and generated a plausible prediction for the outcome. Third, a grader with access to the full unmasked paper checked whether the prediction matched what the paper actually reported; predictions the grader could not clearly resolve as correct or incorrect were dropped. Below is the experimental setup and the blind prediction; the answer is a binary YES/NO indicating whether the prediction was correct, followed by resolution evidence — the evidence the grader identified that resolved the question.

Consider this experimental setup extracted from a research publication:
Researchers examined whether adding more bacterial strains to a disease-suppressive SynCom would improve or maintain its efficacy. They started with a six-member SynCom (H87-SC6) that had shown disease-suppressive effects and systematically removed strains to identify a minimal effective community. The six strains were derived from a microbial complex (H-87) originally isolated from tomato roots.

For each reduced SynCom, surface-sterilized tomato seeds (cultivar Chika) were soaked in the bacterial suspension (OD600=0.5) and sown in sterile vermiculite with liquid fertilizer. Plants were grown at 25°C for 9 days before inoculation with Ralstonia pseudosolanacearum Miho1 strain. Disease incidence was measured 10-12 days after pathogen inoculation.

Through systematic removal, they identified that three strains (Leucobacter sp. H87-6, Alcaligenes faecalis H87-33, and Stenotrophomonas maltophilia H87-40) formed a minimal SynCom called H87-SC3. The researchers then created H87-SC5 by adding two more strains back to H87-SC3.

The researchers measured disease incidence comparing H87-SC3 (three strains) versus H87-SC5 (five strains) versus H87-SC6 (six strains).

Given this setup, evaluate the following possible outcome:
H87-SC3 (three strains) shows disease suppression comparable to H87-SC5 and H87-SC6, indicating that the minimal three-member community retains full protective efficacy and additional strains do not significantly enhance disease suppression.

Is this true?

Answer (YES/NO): NO